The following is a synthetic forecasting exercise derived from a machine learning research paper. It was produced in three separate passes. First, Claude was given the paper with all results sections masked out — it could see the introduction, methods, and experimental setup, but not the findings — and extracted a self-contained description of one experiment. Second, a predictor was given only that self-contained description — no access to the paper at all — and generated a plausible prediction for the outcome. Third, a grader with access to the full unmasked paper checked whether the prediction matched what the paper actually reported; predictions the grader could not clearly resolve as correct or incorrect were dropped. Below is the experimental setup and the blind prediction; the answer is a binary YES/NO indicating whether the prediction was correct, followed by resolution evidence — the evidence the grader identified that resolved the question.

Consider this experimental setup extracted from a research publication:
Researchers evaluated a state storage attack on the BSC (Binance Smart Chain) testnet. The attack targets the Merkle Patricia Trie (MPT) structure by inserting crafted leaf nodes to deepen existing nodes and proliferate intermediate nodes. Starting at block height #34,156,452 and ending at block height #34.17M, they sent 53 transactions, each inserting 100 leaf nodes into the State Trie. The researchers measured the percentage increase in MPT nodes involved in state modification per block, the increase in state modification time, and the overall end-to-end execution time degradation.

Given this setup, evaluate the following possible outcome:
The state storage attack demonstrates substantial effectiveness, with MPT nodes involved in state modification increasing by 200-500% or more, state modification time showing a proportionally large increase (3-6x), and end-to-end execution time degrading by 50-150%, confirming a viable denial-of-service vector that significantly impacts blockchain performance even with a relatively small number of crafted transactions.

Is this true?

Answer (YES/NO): NO